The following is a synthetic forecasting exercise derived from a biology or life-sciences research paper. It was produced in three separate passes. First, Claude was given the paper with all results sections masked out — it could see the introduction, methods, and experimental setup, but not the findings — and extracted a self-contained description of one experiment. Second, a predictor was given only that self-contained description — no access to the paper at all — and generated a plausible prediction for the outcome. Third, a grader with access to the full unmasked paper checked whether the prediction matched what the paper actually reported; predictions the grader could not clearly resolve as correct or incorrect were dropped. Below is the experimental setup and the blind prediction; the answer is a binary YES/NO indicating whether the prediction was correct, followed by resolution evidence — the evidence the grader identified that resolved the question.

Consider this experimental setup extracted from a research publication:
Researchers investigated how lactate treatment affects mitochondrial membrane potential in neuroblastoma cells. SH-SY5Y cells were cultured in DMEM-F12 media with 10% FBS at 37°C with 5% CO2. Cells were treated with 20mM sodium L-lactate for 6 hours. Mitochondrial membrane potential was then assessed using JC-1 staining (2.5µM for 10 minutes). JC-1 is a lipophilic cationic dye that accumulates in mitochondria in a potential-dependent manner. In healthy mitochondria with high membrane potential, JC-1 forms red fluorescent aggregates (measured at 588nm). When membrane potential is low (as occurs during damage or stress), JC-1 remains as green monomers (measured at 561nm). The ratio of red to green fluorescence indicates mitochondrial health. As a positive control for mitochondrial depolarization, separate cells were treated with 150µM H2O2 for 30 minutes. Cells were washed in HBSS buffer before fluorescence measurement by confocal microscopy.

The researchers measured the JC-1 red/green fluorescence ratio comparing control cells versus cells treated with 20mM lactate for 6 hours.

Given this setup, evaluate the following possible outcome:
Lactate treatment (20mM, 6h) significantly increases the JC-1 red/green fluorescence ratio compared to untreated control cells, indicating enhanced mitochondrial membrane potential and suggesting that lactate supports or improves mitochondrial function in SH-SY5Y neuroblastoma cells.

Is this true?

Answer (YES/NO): YES